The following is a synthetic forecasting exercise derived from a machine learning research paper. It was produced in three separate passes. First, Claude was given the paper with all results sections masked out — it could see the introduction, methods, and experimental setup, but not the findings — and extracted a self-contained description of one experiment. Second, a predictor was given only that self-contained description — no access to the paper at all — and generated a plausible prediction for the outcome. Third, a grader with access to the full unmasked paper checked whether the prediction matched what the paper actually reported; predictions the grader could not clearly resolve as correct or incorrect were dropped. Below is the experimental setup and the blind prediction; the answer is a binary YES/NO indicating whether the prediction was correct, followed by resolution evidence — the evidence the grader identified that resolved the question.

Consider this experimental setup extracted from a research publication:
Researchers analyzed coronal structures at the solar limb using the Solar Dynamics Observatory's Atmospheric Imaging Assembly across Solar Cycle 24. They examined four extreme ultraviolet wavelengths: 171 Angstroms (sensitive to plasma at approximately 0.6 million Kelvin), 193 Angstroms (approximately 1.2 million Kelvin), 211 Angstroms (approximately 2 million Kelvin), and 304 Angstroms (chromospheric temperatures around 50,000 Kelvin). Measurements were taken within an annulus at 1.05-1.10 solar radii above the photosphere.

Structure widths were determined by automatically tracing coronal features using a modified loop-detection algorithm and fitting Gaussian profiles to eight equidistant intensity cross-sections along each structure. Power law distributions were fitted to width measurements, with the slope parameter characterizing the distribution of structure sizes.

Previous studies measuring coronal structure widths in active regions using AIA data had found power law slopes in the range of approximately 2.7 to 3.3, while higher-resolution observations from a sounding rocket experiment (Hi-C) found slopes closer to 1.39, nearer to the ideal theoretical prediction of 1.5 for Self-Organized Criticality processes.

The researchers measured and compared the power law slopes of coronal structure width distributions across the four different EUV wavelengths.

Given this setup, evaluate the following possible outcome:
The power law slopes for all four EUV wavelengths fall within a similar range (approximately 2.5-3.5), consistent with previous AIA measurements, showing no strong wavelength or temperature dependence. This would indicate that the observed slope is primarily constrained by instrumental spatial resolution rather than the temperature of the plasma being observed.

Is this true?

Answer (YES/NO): NO